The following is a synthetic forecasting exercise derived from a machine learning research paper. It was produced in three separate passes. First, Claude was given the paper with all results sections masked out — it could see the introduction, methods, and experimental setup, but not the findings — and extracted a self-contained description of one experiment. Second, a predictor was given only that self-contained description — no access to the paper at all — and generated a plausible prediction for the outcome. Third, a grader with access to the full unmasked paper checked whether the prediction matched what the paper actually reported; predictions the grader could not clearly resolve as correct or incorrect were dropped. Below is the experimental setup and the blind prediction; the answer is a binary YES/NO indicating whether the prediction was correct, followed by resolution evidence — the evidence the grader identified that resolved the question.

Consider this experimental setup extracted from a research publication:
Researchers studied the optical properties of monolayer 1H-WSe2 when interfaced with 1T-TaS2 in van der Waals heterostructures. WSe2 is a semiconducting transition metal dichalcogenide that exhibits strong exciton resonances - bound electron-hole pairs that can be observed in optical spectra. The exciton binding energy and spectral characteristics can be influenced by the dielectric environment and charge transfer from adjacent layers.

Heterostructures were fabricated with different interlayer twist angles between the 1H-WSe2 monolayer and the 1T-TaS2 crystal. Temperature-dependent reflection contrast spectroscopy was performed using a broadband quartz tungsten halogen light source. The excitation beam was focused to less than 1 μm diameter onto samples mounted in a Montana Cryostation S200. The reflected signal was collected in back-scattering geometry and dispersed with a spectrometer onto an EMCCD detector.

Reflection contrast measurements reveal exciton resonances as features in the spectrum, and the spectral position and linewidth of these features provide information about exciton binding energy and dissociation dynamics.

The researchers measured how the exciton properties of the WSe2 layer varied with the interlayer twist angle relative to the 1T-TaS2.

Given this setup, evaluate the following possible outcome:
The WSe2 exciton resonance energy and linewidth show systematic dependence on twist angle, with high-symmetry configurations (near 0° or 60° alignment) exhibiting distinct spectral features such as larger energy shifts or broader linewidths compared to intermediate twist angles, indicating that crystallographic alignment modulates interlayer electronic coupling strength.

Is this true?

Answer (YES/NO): YES